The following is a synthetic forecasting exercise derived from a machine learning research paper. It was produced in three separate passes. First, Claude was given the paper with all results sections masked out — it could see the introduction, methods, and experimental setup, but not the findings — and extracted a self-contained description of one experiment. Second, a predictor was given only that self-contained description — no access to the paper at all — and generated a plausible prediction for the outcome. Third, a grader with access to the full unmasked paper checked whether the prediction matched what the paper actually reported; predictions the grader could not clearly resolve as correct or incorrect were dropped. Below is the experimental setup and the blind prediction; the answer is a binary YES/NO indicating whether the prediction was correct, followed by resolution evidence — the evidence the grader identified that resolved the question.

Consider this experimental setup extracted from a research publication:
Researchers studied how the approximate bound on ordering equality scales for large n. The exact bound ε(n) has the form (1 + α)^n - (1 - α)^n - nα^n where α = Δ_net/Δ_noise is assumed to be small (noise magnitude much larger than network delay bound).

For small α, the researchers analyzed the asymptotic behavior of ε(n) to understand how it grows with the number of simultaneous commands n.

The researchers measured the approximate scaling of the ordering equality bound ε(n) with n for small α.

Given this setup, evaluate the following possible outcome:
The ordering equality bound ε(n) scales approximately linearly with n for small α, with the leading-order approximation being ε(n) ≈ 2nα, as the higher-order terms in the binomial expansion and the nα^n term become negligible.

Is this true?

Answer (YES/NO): YES